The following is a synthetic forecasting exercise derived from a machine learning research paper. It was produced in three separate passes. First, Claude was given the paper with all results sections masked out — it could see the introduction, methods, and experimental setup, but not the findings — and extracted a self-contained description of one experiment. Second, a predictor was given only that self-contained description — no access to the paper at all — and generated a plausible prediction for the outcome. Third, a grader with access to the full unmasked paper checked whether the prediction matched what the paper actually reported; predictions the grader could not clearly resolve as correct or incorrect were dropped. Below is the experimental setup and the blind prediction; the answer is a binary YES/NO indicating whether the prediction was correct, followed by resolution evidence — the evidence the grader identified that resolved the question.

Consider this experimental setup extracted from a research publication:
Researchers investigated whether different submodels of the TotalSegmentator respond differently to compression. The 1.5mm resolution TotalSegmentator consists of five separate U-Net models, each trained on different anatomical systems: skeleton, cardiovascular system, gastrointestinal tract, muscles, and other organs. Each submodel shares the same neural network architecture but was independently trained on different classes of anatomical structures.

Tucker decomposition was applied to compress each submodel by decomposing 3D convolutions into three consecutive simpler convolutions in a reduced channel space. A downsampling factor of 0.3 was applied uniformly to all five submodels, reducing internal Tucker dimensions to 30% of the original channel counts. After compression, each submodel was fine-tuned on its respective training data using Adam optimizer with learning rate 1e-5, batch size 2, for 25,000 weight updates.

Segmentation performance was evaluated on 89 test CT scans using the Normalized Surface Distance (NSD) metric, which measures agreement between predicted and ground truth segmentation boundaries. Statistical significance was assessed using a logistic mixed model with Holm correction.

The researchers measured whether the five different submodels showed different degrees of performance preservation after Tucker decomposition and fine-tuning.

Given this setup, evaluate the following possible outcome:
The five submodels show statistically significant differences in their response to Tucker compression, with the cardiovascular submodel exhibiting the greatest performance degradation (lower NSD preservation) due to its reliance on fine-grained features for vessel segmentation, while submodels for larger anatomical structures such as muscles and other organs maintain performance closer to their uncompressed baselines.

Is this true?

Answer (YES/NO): NO